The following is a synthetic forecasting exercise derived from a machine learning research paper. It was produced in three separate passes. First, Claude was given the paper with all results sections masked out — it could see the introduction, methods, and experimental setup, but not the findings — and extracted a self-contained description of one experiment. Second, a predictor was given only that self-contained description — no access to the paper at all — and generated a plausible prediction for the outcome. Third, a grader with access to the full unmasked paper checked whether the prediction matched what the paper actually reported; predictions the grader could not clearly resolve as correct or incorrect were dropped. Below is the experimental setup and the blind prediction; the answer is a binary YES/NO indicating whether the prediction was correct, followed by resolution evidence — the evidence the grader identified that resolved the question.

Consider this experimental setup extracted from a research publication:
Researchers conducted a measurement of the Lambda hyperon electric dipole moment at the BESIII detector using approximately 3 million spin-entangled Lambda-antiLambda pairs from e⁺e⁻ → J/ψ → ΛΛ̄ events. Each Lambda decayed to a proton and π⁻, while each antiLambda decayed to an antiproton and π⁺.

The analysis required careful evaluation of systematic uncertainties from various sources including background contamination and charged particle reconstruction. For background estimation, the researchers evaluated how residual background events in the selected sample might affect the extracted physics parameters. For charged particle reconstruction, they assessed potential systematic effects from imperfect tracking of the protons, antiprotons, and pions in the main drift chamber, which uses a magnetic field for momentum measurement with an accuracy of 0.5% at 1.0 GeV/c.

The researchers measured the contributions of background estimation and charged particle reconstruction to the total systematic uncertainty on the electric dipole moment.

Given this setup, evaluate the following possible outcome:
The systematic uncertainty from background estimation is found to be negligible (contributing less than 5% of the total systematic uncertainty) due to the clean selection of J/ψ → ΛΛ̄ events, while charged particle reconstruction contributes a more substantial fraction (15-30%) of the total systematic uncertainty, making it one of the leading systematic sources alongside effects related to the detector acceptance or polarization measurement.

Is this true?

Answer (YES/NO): NO